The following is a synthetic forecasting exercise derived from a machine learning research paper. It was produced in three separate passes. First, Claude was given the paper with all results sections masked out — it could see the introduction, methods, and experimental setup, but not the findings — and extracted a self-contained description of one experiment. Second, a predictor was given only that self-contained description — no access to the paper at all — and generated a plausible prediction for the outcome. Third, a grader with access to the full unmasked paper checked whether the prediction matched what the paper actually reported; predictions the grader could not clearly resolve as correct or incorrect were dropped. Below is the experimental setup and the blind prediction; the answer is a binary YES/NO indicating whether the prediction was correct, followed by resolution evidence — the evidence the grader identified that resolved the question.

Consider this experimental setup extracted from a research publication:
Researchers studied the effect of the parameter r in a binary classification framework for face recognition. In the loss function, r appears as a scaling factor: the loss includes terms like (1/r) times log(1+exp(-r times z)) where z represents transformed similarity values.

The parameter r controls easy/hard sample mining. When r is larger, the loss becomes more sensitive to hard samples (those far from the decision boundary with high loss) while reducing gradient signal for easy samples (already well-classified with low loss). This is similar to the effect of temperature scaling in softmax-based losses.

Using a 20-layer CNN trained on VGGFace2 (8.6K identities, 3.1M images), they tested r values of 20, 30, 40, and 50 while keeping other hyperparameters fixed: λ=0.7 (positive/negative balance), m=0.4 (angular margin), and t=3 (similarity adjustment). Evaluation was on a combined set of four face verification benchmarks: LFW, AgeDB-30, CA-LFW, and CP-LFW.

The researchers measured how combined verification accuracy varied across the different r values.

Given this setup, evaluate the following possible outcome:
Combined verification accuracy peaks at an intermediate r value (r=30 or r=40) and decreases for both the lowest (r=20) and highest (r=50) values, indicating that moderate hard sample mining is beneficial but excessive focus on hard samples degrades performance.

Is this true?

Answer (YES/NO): YES